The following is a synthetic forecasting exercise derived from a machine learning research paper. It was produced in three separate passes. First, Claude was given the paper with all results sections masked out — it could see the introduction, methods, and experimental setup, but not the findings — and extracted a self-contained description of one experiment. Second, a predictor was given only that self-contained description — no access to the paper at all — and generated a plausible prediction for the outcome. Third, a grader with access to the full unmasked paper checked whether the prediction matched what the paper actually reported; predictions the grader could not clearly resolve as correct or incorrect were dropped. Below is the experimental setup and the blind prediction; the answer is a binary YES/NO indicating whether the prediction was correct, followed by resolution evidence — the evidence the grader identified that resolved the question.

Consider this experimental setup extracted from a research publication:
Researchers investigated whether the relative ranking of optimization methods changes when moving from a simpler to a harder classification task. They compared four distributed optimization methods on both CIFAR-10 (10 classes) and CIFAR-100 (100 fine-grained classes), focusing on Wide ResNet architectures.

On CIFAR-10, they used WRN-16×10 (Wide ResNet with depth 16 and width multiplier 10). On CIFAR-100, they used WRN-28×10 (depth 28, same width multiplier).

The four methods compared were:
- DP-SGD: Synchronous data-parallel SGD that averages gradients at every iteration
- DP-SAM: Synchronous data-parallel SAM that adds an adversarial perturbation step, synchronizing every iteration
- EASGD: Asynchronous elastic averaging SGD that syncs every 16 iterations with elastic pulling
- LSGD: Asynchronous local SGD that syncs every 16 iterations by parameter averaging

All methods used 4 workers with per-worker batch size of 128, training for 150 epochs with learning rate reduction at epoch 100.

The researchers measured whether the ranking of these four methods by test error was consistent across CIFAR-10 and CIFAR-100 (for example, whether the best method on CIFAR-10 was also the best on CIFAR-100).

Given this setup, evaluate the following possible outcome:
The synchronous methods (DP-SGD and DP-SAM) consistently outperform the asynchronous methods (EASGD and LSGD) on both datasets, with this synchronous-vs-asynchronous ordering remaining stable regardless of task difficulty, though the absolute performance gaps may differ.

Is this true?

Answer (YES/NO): NO